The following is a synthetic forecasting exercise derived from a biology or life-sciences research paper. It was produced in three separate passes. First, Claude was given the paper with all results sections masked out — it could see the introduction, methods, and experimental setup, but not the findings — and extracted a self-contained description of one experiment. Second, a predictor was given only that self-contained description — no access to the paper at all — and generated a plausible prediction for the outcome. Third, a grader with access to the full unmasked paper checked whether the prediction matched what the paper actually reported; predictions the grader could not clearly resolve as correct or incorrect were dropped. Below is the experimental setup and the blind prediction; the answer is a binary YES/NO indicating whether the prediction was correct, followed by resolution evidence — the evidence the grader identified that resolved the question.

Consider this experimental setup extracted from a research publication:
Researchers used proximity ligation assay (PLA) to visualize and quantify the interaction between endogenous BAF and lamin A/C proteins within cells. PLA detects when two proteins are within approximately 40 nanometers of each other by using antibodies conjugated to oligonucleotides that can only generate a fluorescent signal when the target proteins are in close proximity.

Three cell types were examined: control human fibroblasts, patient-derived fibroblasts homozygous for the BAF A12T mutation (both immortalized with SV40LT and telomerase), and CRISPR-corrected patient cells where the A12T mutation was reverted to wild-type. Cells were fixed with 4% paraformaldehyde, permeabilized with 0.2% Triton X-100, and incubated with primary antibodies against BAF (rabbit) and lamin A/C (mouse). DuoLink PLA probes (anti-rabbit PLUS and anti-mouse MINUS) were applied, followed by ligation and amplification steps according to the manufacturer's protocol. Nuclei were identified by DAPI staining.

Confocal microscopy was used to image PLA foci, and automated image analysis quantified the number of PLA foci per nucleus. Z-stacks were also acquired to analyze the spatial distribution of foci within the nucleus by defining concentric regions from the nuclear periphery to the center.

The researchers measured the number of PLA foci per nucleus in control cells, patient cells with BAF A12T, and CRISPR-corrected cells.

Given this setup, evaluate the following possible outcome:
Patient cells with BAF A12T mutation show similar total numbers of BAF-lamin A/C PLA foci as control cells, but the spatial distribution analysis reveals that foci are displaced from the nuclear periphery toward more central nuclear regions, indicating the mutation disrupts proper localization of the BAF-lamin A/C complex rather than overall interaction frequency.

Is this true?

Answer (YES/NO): NO